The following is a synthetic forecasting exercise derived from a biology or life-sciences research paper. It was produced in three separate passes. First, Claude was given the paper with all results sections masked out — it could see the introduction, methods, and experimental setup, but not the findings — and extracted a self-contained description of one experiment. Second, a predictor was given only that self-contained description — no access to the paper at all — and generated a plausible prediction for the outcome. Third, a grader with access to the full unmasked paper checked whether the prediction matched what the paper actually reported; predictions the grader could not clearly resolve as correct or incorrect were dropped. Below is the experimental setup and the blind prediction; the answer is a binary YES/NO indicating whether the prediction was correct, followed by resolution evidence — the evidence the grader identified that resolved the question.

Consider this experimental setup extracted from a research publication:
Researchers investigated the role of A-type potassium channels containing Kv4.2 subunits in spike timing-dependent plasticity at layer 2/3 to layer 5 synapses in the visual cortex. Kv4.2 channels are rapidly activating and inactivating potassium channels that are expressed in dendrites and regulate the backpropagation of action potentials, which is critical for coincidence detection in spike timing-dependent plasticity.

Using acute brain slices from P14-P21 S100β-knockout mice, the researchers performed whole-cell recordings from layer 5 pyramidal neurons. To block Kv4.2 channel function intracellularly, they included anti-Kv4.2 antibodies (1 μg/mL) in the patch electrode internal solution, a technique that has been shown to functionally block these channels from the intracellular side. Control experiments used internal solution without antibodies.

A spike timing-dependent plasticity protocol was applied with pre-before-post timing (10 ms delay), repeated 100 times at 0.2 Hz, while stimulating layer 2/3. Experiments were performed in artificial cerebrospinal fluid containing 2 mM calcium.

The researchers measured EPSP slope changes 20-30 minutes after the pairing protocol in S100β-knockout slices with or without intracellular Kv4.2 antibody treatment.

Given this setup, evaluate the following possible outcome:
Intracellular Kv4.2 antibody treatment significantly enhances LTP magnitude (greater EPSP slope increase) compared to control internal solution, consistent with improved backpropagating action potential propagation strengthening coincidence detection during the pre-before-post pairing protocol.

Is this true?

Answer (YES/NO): NO